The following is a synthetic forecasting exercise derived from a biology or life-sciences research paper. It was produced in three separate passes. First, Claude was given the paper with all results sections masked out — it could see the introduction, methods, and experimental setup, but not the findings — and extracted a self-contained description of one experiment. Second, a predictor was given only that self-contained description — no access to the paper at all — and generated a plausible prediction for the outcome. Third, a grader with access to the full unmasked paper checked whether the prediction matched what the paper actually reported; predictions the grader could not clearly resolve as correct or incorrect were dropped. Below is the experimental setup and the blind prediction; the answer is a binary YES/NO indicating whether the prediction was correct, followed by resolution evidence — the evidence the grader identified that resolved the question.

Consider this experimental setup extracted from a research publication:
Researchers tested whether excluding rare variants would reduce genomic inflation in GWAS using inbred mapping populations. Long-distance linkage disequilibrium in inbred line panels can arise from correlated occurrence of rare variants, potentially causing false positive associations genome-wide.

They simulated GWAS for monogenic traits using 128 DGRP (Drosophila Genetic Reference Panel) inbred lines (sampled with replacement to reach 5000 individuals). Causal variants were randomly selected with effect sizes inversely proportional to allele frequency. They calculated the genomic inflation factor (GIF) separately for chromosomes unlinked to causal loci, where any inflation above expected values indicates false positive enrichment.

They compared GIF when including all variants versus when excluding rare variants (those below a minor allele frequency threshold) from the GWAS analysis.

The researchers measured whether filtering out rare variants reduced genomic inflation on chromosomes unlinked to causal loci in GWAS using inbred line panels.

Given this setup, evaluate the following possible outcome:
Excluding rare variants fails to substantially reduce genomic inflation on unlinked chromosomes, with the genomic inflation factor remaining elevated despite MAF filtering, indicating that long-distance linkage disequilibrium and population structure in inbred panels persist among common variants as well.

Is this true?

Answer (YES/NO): YES